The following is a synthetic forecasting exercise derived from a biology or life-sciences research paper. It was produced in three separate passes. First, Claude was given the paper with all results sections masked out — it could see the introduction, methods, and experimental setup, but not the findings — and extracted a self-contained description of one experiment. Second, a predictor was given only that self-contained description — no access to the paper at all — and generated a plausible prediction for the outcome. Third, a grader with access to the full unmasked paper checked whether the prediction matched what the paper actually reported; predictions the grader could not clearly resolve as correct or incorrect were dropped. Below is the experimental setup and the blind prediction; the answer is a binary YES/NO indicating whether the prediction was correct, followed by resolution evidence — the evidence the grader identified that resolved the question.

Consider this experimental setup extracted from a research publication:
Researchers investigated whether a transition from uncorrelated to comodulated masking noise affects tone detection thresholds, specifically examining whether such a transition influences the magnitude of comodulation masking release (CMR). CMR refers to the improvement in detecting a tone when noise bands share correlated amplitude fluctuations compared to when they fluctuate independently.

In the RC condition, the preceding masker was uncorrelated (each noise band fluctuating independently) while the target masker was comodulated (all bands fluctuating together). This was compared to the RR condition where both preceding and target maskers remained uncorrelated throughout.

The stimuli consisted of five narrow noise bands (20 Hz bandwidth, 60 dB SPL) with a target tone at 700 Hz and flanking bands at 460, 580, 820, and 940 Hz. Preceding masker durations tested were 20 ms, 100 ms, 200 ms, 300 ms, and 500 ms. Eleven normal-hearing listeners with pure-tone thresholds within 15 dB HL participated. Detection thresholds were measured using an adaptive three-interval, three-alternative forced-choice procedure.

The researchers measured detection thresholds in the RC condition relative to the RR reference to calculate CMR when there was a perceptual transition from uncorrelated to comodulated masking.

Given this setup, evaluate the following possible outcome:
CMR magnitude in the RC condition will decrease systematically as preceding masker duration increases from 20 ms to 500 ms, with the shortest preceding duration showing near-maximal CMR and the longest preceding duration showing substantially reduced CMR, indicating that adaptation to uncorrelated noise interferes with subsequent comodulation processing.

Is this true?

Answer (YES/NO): YES